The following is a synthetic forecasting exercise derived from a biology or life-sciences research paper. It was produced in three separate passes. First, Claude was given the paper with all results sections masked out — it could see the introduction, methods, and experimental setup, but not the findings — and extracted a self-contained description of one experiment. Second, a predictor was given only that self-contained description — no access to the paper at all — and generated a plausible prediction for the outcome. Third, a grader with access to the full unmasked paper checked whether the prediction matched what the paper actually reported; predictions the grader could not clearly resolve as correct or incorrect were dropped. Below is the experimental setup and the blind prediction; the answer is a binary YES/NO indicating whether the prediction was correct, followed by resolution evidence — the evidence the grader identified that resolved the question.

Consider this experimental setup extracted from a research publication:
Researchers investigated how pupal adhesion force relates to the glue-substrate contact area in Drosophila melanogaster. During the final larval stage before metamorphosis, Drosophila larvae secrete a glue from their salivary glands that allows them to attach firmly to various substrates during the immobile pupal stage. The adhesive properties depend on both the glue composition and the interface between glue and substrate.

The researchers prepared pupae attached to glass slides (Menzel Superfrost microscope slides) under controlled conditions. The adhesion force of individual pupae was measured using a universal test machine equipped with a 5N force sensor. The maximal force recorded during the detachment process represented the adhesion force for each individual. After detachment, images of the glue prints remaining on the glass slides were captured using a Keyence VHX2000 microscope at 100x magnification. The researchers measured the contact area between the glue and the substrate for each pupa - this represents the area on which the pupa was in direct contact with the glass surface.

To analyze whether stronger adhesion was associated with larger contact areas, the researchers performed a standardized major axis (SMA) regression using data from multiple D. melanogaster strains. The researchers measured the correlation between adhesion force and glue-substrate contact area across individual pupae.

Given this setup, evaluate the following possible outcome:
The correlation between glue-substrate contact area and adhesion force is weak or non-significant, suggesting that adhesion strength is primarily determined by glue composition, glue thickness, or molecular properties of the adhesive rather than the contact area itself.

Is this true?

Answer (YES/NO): YES